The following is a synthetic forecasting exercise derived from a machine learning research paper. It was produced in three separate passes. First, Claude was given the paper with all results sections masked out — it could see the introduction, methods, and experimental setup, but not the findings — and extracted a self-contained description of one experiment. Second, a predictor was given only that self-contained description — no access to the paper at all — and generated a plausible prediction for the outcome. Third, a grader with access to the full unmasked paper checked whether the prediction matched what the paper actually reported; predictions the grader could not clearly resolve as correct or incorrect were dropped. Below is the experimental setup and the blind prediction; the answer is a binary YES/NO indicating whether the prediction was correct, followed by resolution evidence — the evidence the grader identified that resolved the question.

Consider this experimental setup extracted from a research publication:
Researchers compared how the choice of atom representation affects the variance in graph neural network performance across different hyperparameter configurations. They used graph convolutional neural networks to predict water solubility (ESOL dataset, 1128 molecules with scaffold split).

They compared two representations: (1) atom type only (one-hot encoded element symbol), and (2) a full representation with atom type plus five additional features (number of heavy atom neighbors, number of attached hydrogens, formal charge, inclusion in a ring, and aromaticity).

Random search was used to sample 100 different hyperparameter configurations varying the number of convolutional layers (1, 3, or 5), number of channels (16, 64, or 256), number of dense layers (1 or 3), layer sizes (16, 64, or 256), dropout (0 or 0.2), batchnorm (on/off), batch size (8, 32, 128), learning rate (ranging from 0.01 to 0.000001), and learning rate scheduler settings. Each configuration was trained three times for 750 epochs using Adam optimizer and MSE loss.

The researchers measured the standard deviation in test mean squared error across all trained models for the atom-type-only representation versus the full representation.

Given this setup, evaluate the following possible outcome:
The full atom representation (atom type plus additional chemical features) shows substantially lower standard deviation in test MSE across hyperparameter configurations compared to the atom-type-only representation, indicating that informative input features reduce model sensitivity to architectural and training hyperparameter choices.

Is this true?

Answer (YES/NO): NO